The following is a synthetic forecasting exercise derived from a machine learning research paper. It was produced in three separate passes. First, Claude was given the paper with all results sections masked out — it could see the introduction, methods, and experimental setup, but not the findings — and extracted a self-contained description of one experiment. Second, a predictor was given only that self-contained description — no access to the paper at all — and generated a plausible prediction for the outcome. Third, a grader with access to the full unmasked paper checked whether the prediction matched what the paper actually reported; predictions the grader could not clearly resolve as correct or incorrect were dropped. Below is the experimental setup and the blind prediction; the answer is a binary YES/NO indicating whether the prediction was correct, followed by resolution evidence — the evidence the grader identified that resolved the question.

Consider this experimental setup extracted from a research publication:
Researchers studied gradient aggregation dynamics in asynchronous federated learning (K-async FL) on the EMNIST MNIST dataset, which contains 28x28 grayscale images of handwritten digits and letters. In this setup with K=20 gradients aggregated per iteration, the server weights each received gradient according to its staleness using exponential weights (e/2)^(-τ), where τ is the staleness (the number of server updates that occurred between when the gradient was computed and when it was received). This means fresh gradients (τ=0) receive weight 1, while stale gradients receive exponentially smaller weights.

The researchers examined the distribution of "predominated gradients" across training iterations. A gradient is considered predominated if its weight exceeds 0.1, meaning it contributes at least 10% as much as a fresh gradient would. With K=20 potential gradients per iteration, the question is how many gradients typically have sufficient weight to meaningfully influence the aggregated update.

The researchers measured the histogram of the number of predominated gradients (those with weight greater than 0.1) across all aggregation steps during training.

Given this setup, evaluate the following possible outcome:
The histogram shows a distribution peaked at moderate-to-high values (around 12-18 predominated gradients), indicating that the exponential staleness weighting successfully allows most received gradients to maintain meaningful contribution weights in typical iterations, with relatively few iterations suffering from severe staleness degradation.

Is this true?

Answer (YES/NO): NO